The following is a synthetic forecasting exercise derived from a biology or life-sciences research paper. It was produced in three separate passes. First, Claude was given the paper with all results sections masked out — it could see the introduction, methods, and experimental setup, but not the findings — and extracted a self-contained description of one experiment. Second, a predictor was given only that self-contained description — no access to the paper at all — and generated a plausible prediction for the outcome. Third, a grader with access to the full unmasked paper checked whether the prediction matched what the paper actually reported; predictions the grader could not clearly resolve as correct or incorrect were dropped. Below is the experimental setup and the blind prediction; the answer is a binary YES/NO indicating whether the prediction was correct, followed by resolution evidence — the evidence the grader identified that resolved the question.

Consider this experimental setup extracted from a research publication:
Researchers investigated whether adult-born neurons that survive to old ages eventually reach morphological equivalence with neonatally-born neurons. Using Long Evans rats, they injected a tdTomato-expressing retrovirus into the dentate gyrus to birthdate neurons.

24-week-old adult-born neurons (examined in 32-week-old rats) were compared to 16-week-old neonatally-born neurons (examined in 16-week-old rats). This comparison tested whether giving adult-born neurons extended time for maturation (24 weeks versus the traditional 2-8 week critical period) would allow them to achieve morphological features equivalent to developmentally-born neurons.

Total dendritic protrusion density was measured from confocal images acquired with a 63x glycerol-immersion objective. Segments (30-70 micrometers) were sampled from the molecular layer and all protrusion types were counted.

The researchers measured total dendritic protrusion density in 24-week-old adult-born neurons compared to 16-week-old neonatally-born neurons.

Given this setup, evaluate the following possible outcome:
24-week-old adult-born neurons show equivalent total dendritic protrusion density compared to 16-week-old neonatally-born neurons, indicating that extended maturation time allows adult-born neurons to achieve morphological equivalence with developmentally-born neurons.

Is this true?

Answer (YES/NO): NO